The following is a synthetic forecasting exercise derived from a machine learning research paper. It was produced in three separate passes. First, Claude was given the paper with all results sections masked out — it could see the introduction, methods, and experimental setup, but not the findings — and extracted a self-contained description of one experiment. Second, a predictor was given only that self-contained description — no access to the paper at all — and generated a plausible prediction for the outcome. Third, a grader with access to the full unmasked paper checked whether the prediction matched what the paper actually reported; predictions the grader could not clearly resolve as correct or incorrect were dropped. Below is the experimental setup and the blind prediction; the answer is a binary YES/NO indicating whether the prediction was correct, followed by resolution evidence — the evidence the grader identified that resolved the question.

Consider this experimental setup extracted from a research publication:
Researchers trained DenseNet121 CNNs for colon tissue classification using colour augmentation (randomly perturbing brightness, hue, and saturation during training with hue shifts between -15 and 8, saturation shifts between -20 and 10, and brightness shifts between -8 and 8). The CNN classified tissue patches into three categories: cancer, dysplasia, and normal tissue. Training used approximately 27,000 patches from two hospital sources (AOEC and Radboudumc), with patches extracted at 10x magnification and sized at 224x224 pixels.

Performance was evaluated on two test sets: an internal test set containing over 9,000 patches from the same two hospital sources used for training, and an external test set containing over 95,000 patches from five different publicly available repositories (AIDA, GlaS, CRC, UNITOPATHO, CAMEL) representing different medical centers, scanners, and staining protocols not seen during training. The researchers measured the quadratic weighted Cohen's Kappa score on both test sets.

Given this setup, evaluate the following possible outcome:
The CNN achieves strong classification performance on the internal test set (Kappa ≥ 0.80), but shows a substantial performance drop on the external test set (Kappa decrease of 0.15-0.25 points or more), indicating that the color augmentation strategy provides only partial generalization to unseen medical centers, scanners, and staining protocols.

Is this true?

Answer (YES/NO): NO